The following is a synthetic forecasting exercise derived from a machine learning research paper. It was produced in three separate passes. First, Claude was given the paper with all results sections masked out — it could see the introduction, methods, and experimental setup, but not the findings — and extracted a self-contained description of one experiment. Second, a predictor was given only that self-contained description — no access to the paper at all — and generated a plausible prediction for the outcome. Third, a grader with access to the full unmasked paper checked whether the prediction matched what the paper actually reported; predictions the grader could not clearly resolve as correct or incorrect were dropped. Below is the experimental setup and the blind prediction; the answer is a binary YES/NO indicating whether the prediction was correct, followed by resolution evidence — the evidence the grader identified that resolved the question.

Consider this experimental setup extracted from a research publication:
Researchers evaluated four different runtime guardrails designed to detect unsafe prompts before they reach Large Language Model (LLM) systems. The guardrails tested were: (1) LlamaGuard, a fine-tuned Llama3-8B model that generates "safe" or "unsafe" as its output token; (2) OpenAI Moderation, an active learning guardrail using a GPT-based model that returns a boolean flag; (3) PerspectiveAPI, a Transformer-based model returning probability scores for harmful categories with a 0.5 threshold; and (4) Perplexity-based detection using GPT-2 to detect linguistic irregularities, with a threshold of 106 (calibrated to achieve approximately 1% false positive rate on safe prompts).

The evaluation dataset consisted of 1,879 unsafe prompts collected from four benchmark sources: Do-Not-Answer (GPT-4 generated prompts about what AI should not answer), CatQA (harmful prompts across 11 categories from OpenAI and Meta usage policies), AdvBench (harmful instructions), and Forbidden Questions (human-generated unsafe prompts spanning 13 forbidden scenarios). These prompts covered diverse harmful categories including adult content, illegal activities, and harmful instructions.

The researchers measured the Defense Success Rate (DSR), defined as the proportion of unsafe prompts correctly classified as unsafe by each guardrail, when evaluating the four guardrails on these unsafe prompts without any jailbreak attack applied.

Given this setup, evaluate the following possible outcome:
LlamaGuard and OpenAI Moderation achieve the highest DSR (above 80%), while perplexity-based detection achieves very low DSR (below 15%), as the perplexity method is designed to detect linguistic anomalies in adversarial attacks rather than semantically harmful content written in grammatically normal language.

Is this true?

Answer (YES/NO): NO